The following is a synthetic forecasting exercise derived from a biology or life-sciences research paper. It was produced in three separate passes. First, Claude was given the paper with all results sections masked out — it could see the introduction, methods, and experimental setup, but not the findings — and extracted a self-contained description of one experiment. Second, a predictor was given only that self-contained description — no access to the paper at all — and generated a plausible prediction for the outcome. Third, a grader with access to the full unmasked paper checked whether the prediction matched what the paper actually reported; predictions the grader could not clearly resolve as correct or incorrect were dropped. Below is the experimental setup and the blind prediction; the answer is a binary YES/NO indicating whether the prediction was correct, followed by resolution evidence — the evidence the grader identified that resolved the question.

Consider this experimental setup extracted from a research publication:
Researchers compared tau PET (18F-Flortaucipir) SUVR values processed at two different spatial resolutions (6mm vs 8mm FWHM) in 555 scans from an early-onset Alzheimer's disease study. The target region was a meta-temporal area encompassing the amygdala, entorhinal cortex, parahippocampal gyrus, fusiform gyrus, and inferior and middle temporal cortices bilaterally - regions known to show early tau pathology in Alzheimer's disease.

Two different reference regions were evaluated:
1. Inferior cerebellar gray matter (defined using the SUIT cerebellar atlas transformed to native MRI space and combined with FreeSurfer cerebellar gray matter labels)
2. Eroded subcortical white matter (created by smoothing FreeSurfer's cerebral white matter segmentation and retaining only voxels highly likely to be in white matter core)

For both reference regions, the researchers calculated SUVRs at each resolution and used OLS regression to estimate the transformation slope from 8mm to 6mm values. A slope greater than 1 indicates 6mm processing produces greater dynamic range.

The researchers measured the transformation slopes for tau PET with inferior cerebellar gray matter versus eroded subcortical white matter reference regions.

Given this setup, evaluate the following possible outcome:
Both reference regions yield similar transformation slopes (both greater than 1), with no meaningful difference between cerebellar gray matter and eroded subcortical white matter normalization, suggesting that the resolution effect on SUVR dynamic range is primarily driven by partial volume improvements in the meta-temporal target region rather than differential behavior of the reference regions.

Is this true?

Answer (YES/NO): NO